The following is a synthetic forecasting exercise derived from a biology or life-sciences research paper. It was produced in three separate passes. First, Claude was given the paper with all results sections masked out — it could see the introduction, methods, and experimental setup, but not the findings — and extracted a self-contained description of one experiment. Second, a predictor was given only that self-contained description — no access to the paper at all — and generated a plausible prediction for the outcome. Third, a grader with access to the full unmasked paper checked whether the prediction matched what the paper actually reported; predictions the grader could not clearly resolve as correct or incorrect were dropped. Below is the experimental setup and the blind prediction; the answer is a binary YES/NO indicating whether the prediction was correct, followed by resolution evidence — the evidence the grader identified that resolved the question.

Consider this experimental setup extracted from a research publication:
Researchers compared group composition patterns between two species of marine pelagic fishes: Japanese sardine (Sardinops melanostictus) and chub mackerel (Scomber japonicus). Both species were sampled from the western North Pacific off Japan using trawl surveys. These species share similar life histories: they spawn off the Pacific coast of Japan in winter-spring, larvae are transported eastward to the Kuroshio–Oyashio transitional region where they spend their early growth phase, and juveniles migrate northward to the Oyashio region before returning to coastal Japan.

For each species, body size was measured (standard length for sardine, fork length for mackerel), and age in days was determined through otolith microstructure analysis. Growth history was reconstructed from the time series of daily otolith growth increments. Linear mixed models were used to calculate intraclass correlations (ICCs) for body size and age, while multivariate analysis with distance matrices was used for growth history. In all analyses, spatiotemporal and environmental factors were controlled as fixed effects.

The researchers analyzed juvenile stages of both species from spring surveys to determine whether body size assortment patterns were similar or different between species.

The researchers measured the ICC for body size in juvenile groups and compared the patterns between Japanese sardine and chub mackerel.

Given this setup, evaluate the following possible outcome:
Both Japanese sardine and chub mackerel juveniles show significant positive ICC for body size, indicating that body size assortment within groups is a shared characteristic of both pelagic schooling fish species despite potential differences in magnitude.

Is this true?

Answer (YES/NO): YES